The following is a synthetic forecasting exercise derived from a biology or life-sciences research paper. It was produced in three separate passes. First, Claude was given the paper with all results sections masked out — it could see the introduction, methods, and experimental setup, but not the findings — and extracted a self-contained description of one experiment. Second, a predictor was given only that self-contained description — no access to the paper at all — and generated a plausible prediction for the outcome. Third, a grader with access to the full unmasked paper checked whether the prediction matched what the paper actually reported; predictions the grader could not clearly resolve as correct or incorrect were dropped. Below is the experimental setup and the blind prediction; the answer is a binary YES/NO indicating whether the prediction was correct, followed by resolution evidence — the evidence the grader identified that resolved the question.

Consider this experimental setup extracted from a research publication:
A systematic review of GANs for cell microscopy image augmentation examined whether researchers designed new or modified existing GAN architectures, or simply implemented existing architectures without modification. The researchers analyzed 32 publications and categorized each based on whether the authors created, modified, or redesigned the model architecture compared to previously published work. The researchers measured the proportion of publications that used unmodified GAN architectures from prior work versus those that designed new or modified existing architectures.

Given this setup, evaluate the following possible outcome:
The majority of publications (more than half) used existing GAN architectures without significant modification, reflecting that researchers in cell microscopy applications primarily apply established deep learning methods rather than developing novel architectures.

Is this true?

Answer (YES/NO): YES